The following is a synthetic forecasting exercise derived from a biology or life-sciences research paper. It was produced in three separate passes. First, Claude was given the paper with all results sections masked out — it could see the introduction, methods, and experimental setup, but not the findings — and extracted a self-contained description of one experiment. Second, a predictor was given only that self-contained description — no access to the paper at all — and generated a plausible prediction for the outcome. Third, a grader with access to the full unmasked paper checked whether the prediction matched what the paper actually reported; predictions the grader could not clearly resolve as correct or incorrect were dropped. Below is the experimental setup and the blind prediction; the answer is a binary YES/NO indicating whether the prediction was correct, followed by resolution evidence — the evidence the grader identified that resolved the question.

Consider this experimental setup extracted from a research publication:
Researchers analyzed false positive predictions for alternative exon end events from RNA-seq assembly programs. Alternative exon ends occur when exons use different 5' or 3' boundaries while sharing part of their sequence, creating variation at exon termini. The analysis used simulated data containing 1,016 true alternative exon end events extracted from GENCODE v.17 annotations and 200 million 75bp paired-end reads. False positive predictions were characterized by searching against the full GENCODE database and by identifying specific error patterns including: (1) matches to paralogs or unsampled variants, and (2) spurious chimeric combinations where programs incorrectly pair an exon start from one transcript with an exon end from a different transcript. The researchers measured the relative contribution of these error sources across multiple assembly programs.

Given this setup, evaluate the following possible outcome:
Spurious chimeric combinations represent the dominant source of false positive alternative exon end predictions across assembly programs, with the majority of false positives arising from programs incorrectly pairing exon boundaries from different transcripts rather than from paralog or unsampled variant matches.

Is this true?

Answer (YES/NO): NO